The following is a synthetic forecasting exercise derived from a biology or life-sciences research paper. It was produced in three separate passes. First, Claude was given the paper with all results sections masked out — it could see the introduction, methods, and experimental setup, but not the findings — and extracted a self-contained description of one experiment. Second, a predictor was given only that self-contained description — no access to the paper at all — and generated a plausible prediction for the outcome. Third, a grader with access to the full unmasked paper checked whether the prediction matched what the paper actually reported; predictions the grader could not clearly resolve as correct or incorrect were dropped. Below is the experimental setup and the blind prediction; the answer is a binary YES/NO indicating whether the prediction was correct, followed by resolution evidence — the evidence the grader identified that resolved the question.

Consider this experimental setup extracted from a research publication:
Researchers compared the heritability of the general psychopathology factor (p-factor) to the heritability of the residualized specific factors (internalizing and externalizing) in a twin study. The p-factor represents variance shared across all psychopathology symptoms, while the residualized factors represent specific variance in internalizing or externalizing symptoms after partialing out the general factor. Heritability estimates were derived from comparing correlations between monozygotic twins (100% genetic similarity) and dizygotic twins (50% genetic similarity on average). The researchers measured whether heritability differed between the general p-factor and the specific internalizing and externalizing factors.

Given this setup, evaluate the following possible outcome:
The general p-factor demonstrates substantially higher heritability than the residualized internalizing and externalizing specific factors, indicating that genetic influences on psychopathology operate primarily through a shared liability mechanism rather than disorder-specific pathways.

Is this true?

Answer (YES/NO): NO